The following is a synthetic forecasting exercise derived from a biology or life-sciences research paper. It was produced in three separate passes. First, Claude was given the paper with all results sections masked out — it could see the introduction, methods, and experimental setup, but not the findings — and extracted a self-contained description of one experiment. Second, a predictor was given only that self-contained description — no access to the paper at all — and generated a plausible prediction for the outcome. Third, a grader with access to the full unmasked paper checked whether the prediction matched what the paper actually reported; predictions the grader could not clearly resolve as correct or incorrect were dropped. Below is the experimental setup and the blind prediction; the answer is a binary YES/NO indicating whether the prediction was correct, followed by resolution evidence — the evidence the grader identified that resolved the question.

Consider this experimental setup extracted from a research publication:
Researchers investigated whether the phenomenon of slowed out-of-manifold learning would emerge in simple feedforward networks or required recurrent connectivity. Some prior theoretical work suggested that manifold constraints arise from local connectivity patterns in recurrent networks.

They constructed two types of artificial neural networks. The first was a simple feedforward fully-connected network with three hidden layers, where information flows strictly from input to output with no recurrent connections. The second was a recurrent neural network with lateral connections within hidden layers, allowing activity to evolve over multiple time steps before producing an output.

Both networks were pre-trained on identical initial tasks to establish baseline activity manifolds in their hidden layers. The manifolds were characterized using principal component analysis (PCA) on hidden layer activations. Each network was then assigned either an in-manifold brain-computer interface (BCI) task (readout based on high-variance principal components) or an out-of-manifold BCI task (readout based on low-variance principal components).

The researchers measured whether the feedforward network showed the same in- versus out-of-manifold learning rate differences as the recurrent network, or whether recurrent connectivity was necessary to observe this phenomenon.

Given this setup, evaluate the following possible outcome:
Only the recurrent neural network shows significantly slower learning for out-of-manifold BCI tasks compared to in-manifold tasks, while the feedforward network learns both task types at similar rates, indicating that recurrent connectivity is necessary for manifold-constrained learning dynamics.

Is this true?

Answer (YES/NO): NO